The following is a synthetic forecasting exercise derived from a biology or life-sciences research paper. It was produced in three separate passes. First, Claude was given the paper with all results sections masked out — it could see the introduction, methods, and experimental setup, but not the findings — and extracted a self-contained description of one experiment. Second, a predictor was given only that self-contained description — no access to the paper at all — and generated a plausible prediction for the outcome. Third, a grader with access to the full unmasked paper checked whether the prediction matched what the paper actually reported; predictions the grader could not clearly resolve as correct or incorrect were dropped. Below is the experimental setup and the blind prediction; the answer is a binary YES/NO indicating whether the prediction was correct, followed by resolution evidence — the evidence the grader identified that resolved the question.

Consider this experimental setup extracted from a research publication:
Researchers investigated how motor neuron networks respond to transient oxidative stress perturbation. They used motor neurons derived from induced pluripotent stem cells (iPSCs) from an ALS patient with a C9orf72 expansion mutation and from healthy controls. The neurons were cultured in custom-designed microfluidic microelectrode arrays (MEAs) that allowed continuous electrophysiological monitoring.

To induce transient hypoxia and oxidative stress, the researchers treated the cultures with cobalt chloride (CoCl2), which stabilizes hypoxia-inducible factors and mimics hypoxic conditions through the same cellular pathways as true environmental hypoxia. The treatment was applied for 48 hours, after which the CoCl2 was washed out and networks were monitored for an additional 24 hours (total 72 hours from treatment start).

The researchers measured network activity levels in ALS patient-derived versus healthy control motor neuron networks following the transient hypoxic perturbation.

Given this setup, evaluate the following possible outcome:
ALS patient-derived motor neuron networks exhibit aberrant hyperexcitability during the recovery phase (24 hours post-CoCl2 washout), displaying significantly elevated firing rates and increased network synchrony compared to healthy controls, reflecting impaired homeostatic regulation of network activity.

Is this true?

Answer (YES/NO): NO